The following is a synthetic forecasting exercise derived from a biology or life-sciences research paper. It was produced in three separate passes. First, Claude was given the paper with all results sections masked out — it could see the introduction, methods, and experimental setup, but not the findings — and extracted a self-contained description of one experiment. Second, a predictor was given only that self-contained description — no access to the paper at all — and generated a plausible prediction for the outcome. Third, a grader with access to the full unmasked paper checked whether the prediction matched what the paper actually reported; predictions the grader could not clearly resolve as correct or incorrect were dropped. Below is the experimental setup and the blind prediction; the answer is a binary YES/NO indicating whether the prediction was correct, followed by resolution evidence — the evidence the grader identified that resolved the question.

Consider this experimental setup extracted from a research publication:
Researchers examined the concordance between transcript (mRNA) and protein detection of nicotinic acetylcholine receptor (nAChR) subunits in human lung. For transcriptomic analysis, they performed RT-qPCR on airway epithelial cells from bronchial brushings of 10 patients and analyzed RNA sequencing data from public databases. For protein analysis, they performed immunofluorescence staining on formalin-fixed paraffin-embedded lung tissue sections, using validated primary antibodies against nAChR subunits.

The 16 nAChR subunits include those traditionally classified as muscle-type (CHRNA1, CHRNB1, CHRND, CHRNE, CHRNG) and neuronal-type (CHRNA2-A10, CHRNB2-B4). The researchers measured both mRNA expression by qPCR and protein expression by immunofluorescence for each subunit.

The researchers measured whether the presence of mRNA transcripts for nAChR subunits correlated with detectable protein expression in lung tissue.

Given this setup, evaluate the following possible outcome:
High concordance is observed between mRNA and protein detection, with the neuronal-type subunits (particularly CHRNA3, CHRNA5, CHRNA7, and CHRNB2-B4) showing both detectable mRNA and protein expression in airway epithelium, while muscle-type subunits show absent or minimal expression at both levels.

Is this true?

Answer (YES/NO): NO